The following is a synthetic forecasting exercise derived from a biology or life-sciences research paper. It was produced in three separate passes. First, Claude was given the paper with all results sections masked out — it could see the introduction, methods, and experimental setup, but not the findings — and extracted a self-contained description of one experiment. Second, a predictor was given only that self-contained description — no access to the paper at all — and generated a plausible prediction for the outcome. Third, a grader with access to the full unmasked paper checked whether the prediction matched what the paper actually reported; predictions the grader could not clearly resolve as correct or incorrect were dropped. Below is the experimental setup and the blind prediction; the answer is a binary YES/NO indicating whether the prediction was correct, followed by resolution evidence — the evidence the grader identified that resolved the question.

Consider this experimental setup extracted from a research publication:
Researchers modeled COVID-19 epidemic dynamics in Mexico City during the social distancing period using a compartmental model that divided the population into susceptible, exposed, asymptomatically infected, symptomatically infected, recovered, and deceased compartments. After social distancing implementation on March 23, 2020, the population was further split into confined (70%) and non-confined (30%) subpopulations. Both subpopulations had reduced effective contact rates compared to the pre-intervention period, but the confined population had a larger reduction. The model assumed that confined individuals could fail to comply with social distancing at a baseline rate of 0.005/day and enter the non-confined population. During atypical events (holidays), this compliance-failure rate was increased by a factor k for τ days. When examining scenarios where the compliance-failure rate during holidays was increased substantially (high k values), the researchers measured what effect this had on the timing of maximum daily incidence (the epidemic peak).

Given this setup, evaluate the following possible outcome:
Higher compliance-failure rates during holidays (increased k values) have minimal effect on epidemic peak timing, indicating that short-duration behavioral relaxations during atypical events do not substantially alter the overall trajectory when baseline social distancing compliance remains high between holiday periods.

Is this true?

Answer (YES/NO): NO